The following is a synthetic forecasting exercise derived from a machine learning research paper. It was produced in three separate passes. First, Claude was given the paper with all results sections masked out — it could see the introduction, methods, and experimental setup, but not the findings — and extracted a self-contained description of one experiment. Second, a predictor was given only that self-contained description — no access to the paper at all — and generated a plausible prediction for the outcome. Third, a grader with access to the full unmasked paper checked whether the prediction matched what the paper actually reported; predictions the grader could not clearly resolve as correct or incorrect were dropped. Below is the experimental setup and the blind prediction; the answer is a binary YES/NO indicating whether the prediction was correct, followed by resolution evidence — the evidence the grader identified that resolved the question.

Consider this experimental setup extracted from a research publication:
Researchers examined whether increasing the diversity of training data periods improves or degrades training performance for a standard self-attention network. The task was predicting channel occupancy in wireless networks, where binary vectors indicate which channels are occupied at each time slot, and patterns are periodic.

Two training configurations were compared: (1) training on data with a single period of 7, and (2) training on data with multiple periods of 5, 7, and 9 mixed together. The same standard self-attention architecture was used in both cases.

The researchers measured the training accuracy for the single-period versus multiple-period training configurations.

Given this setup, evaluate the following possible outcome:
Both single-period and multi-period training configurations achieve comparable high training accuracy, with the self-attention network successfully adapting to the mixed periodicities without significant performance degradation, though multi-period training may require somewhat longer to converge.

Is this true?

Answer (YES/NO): NO